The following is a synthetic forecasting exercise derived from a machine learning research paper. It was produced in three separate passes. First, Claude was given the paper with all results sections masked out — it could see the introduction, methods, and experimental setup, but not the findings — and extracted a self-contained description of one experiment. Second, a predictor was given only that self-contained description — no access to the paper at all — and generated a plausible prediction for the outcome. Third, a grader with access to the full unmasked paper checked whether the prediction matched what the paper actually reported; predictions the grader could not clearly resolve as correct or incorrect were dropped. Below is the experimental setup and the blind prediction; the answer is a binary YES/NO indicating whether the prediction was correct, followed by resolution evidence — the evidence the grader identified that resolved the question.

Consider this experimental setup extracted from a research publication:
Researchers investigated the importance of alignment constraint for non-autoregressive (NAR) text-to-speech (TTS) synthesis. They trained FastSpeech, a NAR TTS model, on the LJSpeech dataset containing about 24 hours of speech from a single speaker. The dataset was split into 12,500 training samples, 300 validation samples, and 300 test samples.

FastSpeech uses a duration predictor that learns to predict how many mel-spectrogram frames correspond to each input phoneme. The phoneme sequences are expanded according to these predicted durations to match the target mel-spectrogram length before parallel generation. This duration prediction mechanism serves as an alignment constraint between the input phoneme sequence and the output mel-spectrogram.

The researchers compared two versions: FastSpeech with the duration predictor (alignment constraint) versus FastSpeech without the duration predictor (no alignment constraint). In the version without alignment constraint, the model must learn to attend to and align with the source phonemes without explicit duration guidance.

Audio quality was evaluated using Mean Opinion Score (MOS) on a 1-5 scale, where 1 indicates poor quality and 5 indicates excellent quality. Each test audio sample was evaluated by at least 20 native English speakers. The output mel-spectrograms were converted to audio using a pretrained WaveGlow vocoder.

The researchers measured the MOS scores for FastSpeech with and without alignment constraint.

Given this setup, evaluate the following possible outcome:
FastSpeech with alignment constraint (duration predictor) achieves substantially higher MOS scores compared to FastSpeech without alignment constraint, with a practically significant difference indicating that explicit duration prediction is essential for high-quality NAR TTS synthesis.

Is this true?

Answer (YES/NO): YES